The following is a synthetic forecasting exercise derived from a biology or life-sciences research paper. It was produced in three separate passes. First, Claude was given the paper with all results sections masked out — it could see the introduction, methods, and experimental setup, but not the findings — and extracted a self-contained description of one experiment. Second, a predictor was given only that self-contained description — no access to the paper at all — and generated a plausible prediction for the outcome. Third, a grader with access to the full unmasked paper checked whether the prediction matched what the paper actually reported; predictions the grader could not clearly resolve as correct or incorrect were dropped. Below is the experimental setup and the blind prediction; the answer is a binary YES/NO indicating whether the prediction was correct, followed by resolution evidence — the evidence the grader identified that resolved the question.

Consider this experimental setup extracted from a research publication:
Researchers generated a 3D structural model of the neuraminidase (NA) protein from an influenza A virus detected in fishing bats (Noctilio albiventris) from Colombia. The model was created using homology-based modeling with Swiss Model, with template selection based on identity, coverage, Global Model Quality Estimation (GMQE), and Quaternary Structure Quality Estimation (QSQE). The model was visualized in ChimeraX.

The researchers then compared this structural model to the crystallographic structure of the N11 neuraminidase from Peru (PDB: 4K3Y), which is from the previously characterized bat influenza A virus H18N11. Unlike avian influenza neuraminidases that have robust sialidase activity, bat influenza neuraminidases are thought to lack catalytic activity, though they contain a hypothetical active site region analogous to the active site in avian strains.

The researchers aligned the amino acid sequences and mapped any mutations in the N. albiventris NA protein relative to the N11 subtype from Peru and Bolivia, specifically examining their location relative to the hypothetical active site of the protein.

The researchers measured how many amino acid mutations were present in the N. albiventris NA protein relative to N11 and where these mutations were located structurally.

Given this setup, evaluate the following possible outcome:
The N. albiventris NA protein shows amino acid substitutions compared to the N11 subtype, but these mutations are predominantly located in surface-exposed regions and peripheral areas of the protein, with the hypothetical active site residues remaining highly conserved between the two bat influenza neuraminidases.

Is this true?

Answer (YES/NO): NO